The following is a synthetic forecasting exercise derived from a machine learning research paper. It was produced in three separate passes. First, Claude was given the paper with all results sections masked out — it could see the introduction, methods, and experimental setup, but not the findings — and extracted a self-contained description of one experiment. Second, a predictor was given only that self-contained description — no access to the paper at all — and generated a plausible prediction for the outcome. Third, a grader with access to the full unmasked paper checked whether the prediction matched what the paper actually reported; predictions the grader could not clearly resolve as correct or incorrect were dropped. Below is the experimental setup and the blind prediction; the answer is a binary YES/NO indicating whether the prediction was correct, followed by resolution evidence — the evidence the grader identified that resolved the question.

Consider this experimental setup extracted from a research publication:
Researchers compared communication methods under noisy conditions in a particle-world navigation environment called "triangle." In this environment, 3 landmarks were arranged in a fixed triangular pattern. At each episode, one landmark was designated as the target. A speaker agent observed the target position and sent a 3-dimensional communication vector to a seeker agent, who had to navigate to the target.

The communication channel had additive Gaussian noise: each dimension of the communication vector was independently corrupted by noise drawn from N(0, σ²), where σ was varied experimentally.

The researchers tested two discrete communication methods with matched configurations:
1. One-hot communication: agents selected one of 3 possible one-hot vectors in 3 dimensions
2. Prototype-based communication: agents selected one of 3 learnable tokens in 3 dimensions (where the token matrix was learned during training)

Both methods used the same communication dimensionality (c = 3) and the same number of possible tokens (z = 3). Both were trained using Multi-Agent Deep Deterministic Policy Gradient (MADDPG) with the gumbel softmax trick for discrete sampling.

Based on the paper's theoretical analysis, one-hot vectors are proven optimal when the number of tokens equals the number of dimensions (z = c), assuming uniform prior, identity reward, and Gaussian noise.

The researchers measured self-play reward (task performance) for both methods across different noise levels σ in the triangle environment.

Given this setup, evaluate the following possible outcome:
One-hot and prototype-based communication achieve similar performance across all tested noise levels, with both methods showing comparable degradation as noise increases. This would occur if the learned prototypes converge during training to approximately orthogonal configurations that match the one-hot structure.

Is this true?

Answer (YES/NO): NO